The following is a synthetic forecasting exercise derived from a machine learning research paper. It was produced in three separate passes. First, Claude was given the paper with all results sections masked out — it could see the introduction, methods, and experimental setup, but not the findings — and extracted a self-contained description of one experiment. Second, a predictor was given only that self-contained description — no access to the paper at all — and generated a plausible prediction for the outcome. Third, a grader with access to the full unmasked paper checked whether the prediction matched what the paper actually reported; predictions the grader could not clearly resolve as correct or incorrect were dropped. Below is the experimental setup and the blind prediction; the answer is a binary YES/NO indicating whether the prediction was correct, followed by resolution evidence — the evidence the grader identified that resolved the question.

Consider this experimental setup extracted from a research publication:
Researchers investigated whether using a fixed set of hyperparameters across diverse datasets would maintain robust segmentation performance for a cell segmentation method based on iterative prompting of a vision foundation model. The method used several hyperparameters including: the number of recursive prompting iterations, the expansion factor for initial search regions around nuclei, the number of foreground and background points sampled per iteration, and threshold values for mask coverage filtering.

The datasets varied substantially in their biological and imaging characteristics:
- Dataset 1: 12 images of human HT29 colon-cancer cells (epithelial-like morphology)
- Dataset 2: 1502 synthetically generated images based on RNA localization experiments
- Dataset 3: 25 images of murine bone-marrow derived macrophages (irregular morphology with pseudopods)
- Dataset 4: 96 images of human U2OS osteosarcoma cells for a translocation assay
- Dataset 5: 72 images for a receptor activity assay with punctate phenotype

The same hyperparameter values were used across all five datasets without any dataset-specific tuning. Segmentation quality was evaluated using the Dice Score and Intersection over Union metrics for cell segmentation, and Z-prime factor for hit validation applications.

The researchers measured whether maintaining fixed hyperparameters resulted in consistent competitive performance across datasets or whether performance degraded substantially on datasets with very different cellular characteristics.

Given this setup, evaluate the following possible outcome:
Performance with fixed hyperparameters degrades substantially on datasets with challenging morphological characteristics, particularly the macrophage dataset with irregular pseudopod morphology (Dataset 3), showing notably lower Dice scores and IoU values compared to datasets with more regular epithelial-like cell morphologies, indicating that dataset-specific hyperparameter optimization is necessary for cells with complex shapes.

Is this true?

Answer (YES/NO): NO